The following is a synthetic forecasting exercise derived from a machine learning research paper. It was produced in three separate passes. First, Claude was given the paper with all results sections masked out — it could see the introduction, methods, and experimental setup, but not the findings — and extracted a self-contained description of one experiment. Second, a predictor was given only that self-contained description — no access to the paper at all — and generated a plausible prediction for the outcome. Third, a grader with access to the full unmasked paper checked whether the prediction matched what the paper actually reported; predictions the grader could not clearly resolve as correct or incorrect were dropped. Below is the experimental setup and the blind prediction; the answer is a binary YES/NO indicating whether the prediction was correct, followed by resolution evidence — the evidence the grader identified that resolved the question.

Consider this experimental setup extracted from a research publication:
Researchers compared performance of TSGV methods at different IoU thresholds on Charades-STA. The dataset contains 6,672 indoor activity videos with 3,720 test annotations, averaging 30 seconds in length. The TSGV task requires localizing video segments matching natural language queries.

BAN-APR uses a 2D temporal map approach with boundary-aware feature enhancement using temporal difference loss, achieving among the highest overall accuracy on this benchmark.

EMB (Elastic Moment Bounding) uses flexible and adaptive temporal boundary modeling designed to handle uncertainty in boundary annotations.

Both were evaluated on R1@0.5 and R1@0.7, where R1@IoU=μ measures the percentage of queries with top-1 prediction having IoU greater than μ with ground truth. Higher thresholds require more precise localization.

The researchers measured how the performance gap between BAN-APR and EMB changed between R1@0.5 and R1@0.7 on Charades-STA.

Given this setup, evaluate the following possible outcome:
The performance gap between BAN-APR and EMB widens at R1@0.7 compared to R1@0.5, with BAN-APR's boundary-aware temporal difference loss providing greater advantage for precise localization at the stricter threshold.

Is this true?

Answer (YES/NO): NO